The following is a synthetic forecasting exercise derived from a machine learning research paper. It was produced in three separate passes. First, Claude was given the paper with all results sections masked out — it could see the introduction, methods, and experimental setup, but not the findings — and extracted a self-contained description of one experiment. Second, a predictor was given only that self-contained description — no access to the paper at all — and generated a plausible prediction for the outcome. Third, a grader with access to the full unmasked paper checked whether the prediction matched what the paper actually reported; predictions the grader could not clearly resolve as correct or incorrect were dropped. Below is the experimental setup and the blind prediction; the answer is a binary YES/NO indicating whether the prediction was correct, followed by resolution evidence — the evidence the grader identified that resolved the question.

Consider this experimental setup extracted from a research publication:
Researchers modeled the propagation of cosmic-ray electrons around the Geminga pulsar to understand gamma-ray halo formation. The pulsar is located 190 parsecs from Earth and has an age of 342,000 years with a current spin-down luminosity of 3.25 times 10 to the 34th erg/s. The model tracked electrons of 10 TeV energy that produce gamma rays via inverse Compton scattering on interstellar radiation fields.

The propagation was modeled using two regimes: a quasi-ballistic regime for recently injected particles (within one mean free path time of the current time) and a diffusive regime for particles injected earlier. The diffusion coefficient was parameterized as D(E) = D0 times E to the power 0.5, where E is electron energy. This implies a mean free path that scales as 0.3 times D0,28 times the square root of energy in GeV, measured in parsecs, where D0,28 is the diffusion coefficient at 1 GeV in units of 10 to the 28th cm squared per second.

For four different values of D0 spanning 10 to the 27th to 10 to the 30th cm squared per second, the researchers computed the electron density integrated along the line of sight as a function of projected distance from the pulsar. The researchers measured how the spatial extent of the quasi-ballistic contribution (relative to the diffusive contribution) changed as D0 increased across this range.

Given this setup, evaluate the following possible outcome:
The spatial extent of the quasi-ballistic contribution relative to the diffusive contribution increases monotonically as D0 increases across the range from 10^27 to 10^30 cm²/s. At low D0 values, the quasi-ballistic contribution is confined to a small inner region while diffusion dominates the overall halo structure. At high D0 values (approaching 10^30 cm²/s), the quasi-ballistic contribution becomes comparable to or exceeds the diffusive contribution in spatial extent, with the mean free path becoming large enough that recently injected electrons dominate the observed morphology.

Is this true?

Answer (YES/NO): YES